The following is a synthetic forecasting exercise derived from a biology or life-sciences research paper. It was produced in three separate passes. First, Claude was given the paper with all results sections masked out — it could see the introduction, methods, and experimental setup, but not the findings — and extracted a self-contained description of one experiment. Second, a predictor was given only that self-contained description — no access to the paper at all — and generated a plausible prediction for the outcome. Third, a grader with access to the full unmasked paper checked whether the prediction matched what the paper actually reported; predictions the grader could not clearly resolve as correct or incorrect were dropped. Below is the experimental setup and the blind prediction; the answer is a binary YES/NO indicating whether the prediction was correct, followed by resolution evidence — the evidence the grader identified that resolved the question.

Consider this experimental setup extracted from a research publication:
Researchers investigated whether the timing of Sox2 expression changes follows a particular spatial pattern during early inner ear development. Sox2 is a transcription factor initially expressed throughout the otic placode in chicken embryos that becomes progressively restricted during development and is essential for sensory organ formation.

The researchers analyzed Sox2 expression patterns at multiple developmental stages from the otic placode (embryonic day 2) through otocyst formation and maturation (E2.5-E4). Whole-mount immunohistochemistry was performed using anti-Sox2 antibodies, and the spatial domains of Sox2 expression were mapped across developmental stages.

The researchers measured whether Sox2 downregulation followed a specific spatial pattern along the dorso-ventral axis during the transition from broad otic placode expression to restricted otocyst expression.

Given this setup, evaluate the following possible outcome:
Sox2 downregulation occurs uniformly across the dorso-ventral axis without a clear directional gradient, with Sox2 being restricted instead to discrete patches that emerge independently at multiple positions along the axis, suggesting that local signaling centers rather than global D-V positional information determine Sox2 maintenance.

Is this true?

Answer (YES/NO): NO